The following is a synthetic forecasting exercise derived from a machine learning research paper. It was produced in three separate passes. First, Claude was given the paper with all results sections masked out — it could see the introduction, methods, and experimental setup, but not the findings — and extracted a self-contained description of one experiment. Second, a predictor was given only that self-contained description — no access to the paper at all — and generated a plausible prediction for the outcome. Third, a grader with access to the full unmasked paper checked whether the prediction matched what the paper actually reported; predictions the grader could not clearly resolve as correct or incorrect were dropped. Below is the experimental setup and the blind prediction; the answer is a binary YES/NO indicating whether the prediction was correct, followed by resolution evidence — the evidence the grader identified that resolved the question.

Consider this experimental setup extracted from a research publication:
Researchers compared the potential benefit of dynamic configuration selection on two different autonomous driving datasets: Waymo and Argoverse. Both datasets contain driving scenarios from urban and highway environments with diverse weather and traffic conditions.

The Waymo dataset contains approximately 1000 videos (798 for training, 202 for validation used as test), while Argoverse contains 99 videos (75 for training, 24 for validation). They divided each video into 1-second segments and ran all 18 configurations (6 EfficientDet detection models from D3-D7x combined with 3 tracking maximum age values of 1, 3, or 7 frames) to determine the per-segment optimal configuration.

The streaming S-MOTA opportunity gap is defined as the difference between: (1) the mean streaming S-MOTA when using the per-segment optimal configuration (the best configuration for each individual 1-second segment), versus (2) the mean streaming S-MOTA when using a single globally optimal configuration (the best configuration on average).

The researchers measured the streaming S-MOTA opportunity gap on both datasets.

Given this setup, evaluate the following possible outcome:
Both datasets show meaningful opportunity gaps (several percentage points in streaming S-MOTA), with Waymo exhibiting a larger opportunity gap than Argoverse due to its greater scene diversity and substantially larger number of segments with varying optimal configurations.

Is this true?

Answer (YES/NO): NO